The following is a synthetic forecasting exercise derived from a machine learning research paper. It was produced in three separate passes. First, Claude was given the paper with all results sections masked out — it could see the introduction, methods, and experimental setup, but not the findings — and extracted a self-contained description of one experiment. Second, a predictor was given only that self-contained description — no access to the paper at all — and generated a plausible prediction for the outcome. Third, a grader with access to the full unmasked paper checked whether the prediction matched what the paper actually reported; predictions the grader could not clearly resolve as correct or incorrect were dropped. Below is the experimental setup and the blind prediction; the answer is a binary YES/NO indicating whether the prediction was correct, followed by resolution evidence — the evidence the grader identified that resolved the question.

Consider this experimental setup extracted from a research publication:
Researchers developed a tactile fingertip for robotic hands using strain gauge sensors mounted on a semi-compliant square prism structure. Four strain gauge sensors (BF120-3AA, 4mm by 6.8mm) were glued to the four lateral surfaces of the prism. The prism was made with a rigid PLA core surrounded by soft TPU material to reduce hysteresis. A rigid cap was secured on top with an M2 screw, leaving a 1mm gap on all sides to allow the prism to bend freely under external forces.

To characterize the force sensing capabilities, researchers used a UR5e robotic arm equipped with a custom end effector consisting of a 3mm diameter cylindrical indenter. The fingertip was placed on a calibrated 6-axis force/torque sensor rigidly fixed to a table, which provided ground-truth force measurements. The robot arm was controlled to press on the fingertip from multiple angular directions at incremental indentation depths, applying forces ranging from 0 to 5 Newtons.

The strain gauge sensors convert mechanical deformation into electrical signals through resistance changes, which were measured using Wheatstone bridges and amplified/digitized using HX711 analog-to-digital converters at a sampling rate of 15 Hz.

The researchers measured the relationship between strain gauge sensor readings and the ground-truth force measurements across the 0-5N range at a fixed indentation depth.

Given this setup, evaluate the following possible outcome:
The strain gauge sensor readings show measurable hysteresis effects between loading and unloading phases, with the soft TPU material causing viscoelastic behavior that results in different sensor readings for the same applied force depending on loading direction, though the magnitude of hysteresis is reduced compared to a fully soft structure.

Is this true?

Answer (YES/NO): YES